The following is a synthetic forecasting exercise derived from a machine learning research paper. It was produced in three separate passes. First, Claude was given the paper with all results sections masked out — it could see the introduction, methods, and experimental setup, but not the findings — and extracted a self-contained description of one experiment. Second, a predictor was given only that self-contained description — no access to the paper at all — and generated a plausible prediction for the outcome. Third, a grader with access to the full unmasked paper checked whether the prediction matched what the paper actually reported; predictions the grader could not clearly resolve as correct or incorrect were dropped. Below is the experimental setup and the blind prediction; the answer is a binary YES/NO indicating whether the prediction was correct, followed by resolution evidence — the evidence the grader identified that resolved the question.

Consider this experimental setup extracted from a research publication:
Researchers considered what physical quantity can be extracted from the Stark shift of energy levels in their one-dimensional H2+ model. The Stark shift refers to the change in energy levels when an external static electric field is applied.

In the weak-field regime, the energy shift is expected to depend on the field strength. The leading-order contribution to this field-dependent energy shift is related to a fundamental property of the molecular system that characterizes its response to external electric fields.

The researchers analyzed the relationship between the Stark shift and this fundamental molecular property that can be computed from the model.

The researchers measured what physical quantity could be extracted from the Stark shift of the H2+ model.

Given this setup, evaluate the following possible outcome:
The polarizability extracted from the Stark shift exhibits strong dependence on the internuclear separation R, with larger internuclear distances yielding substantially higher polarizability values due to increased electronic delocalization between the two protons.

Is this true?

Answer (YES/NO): YES